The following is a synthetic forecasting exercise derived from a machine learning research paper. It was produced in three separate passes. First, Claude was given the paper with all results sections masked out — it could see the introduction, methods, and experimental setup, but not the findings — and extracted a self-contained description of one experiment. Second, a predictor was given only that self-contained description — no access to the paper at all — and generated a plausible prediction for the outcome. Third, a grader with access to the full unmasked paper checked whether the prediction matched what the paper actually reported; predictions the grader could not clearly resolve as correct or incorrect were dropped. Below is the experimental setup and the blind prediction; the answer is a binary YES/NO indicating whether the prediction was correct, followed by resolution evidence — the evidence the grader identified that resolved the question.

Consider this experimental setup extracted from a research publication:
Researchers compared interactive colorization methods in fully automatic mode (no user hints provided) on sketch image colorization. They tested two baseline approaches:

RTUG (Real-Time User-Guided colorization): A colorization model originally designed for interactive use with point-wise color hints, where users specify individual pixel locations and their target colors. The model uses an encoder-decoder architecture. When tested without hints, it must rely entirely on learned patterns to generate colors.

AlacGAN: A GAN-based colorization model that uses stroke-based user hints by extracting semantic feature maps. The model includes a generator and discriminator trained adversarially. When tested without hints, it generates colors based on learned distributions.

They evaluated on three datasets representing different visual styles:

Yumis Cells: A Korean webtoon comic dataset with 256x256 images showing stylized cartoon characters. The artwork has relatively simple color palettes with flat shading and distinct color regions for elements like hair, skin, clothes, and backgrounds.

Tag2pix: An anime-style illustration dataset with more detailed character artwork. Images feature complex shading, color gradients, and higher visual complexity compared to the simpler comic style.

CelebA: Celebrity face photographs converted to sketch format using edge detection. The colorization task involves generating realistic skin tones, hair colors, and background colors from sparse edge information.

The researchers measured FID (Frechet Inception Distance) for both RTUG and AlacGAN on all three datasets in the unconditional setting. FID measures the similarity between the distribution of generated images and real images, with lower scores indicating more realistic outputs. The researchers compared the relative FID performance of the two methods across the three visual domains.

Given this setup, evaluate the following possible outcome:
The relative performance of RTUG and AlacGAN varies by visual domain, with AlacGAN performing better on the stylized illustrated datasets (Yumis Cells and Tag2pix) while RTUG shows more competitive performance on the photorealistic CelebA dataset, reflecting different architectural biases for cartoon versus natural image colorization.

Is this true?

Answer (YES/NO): NO